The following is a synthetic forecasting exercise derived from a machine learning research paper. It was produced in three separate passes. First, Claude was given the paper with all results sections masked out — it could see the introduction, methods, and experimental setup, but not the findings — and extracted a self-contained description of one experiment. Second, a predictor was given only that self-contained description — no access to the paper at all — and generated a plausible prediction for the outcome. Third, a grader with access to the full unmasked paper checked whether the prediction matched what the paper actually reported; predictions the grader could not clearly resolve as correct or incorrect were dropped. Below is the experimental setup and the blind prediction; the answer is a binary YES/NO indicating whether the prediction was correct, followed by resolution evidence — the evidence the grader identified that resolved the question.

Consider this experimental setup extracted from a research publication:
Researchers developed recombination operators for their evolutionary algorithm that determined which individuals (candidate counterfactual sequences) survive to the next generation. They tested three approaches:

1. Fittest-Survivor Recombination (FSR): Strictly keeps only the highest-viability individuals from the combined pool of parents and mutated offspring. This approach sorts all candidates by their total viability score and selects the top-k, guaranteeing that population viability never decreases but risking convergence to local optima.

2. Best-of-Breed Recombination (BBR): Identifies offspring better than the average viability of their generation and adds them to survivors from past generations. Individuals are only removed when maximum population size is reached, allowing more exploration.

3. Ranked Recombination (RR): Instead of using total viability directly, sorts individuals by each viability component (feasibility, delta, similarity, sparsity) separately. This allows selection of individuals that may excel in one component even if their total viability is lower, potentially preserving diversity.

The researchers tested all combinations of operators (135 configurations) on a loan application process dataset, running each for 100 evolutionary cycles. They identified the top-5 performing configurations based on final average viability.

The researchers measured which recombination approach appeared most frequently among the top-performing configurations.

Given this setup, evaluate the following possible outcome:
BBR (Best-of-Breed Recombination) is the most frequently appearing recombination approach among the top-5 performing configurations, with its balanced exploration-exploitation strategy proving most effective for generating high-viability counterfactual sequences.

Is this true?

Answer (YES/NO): NO